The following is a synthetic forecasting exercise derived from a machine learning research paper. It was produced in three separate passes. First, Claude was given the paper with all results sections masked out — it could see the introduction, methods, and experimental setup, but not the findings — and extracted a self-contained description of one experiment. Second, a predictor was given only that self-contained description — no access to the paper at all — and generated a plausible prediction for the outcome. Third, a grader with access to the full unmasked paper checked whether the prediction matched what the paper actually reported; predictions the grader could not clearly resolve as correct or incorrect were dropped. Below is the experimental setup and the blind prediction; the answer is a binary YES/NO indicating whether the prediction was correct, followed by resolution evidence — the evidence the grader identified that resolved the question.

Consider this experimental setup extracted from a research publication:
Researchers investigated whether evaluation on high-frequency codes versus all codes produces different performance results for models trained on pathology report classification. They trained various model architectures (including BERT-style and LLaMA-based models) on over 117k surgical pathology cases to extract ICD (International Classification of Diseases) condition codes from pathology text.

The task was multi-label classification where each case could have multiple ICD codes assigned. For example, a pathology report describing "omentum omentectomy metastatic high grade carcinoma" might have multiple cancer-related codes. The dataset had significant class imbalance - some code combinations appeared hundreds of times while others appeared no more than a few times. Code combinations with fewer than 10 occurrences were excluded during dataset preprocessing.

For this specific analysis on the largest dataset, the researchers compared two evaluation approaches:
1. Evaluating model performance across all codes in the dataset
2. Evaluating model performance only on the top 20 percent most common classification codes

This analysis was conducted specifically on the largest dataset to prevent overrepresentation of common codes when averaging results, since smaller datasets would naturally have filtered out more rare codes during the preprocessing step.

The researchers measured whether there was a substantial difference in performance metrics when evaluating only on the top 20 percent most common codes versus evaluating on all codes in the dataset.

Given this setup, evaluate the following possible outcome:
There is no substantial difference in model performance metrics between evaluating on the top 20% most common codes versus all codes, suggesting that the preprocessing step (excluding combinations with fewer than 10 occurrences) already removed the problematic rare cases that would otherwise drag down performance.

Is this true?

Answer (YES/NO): YES